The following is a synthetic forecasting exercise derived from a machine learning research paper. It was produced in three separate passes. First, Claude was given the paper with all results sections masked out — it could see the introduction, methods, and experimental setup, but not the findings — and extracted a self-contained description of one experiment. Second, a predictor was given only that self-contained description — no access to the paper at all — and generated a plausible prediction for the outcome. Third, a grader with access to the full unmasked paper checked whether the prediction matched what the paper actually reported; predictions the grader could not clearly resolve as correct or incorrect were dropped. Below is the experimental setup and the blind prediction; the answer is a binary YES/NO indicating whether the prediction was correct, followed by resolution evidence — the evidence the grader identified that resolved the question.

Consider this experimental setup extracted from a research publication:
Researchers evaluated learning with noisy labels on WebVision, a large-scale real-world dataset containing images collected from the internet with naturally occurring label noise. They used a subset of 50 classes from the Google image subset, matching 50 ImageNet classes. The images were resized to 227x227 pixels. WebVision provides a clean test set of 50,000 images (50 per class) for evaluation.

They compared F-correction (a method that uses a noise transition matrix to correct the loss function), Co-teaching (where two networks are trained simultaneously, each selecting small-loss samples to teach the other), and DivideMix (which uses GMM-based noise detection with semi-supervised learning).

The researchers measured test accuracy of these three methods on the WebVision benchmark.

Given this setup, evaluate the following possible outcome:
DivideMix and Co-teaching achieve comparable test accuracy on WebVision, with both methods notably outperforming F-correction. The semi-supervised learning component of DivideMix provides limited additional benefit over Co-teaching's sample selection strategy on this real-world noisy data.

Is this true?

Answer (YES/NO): NO